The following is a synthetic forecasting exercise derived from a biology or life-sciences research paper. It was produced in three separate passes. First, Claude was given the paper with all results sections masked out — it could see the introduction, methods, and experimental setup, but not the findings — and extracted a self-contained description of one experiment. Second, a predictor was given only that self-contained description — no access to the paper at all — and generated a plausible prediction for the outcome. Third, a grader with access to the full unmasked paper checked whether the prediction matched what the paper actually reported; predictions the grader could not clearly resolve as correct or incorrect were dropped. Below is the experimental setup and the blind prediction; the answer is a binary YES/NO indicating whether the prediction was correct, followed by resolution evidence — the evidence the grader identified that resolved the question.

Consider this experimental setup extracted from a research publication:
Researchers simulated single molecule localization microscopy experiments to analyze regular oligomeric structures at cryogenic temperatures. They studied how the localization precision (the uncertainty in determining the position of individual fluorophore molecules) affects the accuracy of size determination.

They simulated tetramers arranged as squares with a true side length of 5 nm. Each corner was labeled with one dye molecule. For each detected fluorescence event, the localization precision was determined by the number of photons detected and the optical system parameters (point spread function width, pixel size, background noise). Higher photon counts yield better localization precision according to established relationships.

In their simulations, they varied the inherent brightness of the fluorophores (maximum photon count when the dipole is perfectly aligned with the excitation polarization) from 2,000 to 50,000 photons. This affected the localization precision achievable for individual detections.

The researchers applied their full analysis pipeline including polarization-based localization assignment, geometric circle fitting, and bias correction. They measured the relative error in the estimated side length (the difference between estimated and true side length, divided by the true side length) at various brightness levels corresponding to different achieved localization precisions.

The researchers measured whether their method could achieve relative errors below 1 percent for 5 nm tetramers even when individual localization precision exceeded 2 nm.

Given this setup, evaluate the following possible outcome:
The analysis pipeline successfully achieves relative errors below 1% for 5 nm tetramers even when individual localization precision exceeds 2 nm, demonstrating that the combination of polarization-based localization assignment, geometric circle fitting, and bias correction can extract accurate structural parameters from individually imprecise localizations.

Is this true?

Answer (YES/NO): YES